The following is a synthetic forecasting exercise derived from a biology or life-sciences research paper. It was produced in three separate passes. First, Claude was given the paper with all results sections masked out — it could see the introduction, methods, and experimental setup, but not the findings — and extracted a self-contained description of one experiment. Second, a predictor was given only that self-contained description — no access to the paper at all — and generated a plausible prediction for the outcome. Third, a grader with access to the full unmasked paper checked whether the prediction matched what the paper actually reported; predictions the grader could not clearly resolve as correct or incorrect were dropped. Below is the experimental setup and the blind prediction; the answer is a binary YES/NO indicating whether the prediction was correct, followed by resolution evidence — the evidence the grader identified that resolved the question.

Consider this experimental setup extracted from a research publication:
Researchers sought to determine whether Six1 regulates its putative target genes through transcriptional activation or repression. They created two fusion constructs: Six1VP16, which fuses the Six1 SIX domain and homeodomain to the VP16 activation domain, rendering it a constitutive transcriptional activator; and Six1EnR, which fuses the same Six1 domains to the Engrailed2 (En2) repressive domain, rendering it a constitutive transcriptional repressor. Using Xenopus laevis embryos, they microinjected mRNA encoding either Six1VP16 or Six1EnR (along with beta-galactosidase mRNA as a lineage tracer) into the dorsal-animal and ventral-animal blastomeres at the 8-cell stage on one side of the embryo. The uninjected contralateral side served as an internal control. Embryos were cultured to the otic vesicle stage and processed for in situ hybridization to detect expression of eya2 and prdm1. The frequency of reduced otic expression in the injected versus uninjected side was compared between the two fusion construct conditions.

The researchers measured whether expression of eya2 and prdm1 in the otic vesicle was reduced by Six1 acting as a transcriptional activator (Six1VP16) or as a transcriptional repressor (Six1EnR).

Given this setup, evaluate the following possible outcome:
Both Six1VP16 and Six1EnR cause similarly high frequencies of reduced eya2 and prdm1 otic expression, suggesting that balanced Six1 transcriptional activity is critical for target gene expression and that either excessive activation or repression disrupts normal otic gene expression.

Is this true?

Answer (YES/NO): NO